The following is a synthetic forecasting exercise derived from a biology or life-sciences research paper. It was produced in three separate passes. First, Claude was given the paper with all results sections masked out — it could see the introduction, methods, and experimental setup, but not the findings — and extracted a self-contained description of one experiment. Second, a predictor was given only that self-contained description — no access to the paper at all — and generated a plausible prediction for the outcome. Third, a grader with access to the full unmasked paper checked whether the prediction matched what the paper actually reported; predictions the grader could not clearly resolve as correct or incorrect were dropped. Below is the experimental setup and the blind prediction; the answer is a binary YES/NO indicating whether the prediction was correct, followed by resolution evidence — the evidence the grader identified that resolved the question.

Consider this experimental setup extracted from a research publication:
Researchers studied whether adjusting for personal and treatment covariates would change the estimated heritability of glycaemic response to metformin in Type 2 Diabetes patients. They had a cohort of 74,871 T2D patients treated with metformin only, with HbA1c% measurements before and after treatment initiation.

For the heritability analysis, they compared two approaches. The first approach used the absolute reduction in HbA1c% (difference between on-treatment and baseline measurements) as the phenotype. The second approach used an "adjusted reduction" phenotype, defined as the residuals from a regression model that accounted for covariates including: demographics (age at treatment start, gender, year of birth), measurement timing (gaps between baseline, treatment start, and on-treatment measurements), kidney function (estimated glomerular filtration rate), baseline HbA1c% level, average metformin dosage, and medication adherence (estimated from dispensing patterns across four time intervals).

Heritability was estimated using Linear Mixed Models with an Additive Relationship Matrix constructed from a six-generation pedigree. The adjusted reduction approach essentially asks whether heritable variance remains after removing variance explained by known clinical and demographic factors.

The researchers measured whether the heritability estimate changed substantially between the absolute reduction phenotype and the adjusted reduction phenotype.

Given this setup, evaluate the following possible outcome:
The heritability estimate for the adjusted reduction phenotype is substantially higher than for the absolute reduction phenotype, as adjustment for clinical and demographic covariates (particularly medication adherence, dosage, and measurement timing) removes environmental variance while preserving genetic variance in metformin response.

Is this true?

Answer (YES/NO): NO